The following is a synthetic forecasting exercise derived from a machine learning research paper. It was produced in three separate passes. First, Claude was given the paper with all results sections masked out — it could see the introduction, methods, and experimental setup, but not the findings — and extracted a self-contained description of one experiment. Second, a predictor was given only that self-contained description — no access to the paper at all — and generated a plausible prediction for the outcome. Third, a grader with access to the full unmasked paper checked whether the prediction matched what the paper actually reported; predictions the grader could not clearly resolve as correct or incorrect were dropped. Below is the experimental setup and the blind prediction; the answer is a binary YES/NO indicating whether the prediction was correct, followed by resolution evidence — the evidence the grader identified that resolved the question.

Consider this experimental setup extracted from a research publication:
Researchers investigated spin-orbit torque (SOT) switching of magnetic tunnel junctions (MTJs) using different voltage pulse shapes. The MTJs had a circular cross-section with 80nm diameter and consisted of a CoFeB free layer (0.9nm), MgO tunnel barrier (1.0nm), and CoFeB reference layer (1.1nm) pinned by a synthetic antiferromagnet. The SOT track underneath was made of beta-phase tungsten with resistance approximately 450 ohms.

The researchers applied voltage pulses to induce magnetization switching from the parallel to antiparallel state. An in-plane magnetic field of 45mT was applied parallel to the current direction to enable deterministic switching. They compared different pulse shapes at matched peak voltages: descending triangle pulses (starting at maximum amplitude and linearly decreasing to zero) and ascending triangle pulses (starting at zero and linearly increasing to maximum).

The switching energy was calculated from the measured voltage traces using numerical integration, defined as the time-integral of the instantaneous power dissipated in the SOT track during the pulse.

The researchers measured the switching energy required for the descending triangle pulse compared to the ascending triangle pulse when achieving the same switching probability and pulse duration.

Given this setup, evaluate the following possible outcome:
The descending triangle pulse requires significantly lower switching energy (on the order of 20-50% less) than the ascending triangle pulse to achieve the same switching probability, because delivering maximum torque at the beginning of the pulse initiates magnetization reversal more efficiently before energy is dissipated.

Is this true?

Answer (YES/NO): NO